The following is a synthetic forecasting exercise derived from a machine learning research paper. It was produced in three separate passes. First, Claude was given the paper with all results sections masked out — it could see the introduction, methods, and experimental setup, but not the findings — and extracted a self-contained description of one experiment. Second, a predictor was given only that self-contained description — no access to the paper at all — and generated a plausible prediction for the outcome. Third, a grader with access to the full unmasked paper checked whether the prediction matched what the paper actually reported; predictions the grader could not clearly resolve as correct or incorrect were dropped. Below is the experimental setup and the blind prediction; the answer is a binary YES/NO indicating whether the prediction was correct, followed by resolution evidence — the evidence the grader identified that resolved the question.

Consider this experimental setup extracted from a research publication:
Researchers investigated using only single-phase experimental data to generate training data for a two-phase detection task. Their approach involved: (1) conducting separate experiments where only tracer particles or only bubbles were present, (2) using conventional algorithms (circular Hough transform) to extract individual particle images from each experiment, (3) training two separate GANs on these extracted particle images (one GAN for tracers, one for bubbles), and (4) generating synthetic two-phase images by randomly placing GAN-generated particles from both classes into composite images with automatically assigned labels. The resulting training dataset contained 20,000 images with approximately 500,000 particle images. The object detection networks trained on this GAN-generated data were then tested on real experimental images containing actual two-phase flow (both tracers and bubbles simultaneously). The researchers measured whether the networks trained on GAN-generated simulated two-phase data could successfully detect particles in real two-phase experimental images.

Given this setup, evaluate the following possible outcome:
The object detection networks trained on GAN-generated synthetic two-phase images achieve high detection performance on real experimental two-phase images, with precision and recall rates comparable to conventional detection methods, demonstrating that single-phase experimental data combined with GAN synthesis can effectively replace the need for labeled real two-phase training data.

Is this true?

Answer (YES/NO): NO